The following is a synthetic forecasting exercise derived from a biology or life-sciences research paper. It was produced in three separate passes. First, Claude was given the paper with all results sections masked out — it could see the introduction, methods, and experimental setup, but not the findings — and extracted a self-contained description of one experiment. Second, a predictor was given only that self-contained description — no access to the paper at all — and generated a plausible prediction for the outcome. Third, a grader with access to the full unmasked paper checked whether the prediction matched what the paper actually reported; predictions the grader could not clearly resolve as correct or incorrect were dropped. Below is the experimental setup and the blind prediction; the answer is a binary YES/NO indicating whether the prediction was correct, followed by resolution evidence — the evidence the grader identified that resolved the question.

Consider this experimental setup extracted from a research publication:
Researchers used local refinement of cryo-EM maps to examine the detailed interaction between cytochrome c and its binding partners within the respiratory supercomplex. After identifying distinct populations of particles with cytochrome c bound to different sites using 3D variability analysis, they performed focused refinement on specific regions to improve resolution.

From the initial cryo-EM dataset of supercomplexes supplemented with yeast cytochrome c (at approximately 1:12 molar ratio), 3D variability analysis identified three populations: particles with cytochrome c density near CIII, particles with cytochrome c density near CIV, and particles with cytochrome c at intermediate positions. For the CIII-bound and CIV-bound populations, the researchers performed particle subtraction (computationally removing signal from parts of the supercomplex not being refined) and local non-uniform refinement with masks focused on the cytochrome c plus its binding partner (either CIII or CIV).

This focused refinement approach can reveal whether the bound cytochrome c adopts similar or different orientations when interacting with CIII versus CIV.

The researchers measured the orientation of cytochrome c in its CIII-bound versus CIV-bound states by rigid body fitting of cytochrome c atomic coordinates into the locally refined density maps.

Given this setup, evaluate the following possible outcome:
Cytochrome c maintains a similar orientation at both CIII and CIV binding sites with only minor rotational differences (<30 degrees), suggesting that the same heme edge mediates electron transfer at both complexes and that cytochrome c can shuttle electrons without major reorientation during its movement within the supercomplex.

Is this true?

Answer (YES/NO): YES